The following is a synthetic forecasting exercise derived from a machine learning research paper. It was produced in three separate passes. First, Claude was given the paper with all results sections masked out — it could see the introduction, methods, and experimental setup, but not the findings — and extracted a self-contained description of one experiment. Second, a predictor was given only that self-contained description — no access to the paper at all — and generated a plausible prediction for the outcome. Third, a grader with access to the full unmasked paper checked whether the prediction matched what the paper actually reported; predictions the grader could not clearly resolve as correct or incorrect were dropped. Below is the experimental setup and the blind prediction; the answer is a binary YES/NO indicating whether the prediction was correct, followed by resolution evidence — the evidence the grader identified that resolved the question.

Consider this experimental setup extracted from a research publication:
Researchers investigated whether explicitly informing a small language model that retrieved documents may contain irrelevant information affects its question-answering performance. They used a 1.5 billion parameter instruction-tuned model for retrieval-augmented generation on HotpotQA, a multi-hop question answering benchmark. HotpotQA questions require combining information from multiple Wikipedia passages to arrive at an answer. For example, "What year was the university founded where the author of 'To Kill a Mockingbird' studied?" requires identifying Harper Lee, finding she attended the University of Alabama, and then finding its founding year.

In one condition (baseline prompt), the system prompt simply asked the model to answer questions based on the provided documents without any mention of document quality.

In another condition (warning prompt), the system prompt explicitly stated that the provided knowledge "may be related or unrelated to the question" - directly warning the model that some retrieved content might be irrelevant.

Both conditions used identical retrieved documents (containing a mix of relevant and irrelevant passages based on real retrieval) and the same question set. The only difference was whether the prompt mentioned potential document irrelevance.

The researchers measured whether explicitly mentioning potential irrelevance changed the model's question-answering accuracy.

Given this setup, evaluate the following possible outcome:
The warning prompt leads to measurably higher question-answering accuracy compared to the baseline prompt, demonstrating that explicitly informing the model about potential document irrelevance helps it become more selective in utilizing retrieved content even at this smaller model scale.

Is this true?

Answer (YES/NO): NO